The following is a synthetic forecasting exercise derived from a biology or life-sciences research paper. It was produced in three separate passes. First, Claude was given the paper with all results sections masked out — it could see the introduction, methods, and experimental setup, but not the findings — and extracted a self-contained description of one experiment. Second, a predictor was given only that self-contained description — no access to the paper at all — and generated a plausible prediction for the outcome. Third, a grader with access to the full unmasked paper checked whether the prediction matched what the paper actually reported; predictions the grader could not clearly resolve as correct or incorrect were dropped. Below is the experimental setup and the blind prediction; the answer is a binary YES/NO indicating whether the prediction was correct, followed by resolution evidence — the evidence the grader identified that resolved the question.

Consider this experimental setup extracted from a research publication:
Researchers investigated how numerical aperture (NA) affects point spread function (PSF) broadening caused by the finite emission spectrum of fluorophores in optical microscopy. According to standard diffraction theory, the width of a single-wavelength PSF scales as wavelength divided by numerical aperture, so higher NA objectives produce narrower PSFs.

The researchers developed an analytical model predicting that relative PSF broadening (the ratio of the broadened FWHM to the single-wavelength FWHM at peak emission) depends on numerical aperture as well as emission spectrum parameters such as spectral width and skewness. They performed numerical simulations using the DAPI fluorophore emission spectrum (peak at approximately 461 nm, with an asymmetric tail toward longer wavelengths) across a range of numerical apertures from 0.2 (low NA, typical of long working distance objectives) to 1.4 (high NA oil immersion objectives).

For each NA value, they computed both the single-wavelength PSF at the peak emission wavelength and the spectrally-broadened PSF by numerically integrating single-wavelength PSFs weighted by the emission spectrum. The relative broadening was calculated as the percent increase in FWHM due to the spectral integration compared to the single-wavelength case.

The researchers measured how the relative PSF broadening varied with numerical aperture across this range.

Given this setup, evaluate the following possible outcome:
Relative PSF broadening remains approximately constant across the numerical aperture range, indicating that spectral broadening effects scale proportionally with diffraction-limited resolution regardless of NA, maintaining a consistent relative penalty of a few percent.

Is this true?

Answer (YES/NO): YES